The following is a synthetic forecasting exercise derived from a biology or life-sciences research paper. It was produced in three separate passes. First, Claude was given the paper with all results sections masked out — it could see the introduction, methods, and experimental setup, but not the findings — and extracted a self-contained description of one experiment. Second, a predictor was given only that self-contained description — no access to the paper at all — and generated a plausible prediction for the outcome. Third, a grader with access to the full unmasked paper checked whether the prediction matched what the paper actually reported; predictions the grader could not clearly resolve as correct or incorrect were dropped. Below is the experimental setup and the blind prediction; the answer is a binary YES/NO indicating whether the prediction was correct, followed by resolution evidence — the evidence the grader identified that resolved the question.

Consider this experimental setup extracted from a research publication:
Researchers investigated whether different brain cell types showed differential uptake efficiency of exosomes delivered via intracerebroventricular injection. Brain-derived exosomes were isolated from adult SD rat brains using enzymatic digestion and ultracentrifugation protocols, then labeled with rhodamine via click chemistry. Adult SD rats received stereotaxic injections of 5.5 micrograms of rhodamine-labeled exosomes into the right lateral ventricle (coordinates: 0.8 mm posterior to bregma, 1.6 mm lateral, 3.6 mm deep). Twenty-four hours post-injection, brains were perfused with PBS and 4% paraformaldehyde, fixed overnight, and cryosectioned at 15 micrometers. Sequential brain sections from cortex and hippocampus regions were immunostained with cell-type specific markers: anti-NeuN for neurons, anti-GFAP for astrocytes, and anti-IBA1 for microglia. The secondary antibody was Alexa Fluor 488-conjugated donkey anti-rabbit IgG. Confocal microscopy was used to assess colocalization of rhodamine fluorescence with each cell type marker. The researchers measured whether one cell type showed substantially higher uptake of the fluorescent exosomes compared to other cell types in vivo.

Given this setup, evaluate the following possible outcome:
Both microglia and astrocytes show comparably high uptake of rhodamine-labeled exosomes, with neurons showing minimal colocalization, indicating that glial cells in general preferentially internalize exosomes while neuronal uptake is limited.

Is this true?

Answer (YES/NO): NO